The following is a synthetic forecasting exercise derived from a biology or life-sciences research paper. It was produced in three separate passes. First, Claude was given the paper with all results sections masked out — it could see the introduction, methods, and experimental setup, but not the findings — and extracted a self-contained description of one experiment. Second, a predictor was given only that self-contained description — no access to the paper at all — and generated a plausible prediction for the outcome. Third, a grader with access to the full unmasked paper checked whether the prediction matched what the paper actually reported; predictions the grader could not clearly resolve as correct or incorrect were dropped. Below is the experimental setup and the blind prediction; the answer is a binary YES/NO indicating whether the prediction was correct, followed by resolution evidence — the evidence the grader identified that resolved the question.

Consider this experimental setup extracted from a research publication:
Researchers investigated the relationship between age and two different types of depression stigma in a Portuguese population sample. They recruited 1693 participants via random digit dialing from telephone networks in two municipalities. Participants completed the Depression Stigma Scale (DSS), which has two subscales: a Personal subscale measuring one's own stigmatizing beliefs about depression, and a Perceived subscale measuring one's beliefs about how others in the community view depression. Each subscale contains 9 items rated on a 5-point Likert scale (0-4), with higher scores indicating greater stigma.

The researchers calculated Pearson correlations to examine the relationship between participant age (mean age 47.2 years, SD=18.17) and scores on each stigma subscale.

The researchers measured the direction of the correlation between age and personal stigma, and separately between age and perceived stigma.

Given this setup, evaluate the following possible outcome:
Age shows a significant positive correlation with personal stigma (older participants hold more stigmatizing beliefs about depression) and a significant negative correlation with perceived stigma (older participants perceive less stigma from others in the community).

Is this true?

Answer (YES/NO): YES